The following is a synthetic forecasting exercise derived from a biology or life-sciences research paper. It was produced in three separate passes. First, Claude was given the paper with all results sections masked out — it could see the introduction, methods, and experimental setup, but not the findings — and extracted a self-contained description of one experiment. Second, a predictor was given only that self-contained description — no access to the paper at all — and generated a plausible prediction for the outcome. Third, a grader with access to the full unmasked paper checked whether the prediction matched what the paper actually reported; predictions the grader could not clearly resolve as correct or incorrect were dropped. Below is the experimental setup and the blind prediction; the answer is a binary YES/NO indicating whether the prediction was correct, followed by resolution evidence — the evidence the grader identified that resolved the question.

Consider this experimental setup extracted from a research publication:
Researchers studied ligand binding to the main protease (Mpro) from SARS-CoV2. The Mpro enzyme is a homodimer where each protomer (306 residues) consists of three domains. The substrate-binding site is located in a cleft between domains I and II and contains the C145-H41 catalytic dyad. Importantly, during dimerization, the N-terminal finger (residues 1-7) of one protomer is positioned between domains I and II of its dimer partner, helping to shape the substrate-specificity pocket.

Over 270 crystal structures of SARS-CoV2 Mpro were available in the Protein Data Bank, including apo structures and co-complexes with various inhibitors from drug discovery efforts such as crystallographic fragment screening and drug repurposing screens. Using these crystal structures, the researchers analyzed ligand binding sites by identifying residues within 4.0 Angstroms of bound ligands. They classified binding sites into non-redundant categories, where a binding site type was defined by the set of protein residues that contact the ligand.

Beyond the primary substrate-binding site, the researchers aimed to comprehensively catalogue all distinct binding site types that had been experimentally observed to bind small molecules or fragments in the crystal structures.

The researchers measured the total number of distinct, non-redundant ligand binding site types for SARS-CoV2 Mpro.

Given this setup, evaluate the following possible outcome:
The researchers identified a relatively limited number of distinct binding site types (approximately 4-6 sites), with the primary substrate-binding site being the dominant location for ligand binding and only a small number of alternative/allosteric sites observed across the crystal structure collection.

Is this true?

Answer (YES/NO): NO